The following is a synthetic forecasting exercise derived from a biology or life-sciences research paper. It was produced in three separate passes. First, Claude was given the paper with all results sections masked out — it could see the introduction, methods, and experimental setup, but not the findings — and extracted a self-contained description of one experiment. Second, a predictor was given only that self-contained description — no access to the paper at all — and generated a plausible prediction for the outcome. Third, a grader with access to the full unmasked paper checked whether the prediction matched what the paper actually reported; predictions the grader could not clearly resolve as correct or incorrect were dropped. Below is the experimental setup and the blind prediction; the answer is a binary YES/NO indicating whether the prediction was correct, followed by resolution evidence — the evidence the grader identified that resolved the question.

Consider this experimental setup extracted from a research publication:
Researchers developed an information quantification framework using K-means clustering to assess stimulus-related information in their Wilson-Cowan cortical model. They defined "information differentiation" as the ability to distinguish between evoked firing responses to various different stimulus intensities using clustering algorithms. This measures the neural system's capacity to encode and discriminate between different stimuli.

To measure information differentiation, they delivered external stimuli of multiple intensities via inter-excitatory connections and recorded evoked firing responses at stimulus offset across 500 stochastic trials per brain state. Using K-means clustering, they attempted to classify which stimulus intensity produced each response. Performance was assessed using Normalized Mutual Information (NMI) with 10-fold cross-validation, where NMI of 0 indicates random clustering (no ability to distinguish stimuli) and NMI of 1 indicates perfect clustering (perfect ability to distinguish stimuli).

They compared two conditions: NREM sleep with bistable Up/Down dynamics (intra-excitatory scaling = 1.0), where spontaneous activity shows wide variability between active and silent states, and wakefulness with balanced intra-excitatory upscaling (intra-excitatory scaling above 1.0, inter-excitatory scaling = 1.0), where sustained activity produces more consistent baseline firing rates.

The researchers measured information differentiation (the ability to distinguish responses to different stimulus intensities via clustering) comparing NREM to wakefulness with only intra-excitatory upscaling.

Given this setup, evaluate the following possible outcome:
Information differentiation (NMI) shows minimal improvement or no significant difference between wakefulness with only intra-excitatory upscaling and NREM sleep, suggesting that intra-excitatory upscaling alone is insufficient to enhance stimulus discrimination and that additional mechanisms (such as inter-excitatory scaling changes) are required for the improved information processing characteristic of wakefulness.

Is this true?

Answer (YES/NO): NO